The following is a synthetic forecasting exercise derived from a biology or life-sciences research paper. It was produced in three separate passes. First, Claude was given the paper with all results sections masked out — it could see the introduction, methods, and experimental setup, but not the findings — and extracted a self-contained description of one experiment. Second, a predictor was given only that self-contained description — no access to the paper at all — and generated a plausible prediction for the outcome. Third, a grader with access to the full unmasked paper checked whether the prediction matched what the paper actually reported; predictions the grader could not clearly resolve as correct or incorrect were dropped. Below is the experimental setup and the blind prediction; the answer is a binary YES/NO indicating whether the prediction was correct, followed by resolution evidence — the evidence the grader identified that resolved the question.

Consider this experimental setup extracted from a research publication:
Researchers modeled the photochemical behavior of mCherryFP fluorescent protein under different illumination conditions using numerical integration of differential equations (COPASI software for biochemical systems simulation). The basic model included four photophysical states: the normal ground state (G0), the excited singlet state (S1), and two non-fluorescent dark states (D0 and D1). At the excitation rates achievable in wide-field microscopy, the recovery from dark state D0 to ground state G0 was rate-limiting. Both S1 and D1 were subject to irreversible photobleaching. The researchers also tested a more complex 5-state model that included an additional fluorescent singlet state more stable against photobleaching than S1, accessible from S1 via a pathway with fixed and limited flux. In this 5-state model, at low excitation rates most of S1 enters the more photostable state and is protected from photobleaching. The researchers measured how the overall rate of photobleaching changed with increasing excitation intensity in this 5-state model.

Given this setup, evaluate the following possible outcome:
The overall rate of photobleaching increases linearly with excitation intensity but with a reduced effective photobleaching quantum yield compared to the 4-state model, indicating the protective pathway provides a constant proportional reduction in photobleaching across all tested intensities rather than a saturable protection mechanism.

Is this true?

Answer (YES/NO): NO